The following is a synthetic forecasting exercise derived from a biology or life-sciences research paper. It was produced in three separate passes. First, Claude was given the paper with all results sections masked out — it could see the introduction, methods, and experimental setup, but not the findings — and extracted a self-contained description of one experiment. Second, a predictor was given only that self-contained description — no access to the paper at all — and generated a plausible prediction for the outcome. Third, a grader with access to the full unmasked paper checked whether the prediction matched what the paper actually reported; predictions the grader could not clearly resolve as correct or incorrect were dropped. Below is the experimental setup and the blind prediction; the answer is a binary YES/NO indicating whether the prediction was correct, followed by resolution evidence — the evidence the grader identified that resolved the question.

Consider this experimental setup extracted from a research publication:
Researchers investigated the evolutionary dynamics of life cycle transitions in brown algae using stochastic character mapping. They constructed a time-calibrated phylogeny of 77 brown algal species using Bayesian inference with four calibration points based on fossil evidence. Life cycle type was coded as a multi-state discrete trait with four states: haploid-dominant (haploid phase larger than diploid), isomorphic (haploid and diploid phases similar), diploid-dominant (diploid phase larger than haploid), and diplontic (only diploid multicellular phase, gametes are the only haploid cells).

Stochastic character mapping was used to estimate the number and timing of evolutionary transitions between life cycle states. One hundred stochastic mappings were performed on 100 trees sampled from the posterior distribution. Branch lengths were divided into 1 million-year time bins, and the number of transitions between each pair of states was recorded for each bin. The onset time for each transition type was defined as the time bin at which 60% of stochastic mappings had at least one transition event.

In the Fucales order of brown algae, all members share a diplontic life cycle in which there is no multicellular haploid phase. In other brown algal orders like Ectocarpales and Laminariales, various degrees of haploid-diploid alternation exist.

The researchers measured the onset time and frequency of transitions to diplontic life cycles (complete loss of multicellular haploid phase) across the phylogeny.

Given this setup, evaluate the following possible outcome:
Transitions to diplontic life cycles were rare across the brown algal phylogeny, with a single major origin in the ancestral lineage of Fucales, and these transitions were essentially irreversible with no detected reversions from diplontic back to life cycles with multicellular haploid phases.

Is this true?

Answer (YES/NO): NO